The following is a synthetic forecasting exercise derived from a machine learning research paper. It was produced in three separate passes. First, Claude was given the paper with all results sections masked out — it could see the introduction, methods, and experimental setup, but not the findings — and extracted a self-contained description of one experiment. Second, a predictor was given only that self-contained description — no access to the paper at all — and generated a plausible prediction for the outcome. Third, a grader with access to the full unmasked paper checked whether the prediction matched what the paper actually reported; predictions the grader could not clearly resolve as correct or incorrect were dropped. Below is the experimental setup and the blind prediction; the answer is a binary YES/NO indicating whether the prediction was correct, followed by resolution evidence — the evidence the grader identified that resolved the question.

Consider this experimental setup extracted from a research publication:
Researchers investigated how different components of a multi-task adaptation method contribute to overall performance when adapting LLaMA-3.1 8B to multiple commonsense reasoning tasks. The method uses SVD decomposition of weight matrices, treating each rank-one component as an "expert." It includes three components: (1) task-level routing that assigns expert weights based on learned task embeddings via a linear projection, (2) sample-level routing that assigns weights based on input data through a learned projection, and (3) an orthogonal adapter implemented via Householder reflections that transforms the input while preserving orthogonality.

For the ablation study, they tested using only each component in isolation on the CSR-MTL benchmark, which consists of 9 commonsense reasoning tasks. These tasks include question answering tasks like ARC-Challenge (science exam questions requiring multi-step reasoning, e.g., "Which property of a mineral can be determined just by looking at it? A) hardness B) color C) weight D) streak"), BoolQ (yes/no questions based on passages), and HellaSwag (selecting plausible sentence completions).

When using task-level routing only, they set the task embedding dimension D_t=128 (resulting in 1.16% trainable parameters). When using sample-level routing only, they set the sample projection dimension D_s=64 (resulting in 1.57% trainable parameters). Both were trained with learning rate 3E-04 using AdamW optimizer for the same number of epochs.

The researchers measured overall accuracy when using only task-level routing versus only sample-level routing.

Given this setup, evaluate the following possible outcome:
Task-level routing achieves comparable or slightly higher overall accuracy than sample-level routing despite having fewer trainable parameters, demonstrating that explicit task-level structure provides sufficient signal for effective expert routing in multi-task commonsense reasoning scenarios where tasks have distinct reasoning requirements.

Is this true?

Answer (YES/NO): NO